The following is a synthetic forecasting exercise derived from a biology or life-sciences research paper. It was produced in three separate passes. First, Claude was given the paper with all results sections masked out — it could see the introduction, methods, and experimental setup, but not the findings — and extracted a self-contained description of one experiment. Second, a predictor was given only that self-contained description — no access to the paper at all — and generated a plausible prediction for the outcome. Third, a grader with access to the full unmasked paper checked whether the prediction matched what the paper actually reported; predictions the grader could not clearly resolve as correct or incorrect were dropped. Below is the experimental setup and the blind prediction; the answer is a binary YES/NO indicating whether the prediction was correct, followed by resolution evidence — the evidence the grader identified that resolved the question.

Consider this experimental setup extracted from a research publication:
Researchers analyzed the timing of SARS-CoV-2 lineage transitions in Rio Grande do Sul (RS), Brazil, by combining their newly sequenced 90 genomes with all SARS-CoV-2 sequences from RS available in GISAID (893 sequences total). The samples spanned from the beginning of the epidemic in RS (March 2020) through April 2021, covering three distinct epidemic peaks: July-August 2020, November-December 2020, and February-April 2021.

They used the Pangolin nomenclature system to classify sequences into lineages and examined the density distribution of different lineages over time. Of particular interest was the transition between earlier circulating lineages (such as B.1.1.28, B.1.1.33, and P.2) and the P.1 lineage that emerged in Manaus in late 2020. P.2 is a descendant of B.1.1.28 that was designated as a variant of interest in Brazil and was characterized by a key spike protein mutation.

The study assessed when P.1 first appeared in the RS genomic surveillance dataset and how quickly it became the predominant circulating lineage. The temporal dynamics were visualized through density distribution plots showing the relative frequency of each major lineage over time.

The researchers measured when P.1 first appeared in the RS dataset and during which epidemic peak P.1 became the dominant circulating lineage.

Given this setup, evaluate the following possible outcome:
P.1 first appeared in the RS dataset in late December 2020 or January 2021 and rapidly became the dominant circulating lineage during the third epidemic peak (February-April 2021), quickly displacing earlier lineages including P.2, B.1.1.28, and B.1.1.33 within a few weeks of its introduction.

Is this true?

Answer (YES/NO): YES